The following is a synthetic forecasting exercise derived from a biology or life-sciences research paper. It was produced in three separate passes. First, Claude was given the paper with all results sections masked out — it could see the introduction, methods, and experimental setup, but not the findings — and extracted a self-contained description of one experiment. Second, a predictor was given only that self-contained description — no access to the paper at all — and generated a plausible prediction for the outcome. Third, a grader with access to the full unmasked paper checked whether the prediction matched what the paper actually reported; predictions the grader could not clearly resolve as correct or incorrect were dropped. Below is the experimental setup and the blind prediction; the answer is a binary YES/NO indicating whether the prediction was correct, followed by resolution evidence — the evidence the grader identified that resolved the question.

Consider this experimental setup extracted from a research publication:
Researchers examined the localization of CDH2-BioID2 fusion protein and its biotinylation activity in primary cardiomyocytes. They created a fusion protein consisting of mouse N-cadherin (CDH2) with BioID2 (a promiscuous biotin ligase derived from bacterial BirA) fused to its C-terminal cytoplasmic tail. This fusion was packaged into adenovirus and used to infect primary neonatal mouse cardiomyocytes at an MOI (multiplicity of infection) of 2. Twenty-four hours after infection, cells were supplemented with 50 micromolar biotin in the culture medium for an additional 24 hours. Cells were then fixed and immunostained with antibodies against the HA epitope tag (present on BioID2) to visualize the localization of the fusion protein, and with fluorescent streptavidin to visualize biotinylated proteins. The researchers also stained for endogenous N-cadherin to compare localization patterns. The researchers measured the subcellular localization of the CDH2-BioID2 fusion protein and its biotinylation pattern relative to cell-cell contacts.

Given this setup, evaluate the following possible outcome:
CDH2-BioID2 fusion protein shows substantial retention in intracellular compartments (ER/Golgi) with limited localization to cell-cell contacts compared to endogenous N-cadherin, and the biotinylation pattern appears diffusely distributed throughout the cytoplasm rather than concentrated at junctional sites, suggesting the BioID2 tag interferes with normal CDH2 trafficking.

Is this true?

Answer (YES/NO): NO